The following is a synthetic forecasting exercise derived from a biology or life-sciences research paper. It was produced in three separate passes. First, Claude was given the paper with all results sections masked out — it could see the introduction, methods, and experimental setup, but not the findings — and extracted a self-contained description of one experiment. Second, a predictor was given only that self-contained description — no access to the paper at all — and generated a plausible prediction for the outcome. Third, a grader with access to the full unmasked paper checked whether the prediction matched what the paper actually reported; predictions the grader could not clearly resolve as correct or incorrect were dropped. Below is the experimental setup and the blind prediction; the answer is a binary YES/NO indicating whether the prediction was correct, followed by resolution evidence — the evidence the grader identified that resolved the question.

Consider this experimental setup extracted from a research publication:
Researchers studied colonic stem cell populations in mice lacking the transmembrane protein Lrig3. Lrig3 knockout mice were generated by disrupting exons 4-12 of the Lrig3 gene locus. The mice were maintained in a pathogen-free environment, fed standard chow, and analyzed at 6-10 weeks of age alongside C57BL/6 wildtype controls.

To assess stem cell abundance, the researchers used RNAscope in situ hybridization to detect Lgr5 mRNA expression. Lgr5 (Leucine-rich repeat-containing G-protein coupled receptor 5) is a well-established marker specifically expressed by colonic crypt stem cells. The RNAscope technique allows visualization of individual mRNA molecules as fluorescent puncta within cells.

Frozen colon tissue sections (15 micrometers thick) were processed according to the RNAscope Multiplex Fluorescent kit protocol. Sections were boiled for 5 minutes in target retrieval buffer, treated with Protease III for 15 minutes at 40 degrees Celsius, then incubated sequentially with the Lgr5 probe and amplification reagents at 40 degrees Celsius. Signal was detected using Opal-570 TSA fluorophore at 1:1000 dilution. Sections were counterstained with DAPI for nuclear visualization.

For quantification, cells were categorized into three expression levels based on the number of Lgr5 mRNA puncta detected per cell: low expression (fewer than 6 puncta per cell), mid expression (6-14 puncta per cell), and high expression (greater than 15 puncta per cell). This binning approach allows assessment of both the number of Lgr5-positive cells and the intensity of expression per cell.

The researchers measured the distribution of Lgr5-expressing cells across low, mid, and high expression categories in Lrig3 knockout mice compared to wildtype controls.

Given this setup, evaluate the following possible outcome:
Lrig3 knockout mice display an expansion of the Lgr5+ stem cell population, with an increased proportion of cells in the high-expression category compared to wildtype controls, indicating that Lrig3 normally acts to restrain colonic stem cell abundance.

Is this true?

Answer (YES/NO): YES